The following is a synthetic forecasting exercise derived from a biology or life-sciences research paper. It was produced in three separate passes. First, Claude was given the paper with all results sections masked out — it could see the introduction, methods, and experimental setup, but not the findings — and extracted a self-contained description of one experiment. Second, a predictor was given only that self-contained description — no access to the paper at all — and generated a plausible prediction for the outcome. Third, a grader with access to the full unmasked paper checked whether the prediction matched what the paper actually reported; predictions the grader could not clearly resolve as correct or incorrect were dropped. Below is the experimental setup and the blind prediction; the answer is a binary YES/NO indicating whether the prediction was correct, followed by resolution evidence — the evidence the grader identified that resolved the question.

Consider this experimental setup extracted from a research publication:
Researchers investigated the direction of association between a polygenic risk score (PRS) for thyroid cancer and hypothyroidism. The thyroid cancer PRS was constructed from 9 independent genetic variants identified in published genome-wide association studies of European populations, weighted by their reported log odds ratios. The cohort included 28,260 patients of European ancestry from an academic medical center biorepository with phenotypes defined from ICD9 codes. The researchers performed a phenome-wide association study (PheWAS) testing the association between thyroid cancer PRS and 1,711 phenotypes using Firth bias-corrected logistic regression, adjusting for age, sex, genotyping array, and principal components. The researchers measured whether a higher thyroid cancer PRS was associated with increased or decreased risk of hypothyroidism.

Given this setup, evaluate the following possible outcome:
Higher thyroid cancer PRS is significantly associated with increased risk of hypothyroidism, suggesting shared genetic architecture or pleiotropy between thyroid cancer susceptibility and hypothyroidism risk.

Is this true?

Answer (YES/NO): NO